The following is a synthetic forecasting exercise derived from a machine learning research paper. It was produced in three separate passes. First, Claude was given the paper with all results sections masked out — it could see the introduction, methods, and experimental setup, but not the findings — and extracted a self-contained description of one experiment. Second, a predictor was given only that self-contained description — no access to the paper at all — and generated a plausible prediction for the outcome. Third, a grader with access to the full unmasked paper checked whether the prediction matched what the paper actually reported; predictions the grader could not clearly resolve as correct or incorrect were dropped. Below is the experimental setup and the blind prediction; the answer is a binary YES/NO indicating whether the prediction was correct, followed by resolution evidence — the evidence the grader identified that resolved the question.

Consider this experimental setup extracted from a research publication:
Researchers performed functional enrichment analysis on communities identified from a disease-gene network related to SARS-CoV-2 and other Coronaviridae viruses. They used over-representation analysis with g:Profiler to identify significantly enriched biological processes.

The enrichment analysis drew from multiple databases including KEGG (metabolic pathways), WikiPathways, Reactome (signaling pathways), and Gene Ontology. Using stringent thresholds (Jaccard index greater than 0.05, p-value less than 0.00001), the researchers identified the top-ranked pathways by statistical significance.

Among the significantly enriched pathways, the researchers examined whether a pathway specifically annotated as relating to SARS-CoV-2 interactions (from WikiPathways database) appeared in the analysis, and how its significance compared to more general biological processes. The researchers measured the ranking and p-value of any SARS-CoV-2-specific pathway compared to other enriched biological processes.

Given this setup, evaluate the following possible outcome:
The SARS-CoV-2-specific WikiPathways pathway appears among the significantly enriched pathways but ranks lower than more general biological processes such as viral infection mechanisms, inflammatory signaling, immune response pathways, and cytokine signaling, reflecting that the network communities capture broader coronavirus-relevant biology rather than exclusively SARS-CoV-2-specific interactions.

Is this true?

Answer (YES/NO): NO